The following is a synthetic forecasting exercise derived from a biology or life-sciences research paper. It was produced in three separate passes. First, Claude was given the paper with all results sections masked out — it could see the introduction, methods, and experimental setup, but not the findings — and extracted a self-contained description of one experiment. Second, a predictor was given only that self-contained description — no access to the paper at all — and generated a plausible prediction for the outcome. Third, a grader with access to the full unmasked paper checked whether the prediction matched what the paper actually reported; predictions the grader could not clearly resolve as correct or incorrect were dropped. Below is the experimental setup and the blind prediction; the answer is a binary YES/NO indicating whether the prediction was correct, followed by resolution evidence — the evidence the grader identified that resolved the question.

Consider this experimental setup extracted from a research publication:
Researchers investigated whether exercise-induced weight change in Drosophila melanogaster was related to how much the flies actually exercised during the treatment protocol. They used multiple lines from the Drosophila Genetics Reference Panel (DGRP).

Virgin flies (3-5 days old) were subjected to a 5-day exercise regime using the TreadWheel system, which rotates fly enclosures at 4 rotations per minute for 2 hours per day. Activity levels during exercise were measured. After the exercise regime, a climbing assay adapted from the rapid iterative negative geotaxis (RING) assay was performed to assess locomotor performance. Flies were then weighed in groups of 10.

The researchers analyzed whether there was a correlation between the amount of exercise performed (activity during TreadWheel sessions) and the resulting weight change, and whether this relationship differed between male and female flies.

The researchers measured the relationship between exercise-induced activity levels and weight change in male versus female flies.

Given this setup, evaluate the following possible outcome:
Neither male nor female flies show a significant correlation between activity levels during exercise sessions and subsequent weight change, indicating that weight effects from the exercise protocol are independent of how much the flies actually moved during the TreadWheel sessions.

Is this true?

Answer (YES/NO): NO